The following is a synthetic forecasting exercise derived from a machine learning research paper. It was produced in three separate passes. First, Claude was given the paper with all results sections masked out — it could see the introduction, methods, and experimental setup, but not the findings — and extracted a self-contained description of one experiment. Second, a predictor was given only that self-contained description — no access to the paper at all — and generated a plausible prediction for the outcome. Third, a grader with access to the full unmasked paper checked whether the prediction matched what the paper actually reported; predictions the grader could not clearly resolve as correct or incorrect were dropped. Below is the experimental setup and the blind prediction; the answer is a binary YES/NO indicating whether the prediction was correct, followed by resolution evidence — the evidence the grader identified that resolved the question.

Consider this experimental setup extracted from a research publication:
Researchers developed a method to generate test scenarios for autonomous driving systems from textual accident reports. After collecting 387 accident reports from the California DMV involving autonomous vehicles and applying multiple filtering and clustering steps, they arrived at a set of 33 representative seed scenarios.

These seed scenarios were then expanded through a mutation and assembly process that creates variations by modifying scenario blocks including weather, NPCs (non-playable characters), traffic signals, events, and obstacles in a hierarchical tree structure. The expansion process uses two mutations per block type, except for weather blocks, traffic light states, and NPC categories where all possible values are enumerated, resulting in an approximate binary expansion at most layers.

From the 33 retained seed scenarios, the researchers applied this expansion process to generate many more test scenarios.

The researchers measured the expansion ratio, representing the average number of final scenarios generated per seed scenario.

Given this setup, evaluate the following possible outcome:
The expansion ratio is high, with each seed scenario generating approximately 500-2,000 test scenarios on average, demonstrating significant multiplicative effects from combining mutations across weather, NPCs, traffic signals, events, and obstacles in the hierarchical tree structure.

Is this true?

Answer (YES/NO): NO